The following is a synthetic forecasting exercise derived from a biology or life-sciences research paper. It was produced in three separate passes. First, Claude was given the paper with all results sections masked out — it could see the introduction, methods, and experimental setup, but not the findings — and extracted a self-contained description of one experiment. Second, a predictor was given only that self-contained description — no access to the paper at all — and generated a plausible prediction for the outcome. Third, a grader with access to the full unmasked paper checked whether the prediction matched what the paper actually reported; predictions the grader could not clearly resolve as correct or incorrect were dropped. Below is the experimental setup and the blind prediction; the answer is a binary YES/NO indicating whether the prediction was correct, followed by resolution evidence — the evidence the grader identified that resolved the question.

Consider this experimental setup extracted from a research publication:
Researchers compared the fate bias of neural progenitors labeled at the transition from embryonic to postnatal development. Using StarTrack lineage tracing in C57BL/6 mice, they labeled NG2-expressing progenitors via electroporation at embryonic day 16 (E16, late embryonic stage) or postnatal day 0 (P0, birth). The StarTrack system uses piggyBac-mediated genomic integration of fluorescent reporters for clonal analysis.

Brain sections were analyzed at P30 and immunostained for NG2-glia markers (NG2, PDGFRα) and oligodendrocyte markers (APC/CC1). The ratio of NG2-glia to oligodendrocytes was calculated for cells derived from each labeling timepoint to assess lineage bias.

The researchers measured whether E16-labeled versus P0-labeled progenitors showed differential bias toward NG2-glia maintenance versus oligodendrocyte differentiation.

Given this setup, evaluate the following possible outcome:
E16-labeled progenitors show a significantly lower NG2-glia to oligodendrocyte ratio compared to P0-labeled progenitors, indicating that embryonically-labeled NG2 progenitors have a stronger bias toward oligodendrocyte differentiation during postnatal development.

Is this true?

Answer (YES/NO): NO